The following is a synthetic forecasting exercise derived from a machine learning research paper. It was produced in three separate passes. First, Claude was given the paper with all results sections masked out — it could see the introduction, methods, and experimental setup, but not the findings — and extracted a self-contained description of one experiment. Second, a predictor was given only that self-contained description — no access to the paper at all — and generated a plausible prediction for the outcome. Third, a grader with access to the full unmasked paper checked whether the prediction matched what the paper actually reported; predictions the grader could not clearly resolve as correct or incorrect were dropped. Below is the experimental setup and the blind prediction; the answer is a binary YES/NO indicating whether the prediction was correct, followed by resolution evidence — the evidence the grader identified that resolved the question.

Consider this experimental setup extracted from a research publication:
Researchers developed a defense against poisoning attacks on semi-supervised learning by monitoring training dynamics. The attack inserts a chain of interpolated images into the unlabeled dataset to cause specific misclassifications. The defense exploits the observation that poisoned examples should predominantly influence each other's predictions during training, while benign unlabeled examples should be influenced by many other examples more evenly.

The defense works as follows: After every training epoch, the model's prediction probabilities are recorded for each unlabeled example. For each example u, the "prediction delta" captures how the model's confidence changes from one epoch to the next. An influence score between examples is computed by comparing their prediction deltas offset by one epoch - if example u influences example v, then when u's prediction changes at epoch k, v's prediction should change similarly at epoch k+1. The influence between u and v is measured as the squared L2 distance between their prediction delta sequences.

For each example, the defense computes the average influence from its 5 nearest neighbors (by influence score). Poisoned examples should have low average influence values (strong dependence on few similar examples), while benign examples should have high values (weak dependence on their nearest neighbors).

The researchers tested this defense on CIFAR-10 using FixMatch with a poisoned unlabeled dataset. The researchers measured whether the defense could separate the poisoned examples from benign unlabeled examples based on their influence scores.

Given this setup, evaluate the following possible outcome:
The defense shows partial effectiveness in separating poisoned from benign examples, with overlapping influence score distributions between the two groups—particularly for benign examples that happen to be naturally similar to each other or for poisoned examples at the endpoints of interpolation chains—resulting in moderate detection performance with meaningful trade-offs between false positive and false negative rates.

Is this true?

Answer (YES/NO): NO